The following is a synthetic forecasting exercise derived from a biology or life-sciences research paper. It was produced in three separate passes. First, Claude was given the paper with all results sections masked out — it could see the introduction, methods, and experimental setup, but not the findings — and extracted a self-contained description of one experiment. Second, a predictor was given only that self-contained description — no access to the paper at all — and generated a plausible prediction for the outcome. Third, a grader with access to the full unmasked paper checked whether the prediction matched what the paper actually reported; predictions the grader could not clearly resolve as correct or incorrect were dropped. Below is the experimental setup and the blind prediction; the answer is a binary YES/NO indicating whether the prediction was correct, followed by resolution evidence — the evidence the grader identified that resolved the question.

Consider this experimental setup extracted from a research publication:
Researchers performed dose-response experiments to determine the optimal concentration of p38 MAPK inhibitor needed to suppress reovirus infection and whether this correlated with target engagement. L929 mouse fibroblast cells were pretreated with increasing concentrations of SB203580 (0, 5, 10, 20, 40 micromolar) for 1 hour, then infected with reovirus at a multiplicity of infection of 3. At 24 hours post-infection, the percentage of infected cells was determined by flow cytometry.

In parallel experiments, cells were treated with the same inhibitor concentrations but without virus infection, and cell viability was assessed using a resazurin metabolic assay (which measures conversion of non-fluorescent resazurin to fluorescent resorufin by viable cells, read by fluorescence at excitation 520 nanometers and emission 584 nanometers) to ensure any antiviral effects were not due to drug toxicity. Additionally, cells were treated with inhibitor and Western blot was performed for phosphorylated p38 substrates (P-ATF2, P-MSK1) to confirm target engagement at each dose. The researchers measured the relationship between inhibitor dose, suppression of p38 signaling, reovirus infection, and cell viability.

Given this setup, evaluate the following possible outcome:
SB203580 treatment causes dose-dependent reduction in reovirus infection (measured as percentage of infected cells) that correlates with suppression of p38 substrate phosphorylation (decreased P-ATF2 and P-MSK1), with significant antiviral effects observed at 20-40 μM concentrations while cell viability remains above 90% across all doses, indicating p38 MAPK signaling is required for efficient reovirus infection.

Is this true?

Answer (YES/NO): NO